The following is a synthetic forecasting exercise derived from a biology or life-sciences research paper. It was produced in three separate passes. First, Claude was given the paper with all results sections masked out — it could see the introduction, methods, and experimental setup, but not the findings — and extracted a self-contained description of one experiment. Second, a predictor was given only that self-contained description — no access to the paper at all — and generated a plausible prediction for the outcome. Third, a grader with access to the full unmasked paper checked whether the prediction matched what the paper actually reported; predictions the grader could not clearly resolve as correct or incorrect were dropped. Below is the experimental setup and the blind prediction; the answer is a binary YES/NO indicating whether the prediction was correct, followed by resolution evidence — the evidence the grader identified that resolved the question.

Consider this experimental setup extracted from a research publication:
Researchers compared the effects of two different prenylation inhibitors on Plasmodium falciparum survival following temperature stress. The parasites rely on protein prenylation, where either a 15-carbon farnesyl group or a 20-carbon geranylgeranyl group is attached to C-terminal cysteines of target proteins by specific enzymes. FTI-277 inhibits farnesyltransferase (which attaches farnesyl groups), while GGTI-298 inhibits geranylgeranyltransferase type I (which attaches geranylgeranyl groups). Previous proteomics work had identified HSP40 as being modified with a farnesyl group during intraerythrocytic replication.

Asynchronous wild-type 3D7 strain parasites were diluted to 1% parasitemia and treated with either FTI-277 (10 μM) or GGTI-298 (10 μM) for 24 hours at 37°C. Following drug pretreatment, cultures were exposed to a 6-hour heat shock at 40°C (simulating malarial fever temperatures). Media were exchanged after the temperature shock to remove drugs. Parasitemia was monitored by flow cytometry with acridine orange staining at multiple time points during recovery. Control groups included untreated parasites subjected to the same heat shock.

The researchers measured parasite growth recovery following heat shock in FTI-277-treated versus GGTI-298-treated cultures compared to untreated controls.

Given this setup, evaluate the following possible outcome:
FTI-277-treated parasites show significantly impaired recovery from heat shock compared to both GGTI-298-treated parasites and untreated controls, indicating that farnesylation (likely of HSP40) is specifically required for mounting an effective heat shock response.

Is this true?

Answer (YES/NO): YES